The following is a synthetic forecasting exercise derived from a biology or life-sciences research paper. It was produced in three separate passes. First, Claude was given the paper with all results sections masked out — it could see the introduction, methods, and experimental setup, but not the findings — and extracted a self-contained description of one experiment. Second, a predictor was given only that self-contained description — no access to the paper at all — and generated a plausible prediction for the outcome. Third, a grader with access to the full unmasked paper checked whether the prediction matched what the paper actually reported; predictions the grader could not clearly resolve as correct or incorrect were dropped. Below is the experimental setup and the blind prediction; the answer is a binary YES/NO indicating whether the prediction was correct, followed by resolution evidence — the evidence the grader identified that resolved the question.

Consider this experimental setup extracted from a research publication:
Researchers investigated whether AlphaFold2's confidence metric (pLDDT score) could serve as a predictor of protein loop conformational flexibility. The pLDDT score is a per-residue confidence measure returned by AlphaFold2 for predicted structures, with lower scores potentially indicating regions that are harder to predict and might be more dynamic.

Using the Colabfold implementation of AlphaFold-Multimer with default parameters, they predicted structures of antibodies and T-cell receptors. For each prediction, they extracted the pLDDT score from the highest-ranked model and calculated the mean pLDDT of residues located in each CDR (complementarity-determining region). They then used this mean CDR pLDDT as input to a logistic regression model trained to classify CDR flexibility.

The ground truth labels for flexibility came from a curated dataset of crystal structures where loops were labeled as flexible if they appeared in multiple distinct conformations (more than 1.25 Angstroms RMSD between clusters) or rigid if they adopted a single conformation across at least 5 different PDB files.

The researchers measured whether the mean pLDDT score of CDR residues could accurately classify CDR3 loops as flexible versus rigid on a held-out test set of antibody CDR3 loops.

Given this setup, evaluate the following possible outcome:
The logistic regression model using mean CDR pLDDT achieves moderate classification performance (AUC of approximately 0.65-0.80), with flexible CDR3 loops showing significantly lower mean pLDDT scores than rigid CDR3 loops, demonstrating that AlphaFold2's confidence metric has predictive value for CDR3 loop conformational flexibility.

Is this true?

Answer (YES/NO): NO